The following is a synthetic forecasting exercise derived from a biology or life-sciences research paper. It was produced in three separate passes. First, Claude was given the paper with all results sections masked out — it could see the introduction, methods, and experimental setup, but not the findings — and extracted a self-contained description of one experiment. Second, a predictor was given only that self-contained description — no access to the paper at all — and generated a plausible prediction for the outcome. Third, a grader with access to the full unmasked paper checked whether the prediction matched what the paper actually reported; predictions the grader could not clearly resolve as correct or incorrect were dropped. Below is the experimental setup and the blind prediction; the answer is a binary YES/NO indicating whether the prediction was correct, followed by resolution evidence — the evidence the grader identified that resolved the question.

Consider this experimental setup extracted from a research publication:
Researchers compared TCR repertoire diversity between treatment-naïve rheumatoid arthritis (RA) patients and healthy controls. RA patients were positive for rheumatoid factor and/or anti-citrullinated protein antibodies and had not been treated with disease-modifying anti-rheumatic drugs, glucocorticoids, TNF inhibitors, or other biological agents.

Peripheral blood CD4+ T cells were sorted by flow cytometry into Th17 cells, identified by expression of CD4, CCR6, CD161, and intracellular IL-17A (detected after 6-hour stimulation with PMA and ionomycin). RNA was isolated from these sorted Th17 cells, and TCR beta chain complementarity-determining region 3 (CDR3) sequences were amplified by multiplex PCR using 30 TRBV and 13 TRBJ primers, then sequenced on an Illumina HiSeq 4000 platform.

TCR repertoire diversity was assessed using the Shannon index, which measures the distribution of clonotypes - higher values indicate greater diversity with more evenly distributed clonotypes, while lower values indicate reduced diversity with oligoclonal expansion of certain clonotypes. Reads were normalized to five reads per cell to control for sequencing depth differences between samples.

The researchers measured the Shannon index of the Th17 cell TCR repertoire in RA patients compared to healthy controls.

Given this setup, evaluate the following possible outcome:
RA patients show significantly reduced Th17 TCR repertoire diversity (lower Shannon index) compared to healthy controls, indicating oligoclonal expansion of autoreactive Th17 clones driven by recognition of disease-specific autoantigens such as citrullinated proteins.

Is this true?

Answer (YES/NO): NO